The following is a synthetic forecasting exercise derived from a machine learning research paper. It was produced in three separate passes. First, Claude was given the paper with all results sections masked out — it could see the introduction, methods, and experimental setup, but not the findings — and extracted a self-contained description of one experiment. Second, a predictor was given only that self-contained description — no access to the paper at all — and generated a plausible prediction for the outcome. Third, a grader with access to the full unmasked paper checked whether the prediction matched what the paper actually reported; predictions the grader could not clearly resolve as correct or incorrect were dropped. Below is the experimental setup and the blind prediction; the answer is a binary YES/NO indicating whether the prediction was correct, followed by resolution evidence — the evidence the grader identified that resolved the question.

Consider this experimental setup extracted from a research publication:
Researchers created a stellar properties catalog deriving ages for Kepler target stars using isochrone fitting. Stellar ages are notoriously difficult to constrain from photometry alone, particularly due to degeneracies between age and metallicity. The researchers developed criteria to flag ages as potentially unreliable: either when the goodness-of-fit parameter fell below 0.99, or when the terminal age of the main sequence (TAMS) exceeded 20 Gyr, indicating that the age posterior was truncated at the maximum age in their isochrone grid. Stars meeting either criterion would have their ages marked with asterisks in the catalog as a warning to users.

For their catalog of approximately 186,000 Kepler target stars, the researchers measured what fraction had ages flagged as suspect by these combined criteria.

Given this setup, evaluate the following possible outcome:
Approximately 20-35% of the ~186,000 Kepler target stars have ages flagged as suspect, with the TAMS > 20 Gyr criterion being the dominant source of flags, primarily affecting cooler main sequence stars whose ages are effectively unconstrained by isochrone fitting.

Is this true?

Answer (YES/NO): NO